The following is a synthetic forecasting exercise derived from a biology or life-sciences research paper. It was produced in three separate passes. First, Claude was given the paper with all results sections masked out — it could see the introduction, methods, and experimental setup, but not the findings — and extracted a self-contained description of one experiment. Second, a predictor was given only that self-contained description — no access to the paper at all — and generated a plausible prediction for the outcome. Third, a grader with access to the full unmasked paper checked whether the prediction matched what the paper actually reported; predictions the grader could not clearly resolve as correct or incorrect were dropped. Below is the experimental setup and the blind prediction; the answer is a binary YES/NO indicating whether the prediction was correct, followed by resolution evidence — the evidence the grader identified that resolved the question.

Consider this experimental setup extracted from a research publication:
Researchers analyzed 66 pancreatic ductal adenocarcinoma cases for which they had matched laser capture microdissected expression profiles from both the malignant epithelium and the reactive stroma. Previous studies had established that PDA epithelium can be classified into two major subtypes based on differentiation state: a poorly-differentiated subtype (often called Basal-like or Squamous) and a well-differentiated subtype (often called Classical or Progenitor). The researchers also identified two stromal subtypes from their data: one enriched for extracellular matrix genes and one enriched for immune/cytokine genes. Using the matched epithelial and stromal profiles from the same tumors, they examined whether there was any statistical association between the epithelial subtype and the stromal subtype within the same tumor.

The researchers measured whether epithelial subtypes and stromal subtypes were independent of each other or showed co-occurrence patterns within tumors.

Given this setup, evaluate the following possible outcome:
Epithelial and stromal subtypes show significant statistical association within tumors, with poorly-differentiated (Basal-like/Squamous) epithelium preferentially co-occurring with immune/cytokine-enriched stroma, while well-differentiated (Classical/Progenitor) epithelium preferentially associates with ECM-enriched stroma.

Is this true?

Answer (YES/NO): NO